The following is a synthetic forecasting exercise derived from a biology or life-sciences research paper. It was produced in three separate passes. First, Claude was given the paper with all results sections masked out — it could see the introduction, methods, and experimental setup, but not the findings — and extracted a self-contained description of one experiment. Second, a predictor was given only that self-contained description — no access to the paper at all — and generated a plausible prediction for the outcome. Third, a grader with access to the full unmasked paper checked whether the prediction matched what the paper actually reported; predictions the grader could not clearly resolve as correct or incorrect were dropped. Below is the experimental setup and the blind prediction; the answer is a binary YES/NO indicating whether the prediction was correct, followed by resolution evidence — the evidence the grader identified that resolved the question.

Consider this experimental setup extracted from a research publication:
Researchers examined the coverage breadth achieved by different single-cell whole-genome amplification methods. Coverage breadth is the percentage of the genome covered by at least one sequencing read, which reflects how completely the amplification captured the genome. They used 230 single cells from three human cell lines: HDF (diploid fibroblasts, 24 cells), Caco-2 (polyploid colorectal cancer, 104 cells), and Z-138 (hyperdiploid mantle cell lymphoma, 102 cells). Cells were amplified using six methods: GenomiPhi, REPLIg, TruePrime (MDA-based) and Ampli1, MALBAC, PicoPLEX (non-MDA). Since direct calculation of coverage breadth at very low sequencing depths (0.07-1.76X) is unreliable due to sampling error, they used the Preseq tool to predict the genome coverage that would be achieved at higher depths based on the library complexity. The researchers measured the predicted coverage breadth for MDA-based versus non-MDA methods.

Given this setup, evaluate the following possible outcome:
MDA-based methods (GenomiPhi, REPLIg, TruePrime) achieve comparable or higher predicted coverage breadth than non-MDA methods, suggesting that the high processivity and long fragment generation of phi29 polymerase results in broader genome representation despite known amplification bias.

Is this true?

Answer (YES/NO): NO